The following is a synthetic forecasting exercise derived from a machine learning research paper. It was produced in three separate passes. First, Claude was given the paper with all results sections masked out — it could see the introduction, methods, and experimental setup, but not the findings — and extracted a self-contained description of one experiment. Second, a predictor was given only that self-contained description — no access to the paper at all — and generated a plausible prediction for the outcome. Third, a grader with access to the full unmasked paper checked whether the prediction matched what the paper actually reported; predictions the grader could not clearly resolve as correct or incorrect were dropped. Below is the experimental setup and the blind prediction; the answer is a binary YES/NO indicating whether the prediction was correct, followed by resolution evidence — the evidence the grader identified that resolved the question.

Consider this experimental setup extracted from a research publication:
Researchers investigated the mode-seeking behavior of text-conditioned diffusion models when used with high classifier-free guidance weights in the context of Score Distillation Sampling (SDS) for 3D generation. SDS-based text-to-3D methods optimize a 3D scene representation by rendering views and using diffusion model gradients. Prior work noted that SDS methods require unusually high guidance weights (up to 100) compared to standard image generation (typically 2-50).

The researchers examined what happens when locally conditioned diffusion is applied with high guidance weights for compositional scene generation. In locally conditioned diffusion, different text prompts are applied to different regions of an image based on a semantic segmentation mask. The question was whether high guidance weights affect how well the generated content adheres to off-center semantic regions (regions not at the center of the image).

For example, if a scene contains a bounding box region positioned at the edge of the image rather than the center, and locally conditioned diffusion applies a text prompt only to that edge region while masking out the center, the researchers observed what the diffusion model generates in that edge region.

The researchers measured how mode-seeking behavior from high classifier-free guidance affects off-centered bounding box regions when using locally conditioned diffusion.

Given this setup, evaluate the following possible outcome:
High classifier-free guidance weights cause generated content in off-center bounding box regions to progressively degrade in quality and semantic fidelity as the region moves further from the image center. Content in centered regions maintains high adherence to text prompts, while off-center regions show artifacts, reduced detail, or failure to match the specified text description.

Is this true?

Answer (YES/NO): NO